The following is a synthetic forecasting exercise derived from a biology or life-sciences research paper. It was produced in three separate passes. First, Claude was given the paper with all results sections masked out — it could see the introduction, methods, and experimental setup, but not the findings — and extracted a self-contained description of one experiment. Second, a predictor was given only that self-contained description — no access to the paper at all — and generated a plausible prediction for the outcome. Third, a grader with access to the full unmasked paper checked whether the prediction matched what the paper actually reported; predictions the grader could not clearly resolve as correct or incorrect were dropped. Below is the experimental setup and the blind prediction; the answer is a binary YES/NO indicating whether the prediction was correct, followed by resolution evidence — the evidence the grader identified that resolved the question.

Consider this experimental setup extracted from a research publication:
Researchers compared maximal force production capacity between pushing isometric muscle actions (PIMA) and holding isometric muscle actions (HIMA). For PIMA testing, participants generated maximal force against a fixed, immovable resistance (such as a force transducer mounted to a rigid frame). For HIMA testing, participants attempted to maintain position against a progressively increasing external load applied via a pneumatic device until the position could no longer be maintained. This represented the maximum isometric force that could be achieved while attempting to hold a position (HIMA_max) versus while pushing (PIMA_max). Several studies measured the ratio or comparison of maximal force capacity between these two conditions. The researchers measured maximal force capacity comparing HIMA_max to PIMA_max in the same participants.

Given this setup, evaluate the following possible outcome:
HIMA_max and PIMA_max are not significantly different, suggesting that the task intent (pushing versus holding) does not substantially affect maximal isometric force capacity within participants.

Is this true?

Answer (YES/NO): NO